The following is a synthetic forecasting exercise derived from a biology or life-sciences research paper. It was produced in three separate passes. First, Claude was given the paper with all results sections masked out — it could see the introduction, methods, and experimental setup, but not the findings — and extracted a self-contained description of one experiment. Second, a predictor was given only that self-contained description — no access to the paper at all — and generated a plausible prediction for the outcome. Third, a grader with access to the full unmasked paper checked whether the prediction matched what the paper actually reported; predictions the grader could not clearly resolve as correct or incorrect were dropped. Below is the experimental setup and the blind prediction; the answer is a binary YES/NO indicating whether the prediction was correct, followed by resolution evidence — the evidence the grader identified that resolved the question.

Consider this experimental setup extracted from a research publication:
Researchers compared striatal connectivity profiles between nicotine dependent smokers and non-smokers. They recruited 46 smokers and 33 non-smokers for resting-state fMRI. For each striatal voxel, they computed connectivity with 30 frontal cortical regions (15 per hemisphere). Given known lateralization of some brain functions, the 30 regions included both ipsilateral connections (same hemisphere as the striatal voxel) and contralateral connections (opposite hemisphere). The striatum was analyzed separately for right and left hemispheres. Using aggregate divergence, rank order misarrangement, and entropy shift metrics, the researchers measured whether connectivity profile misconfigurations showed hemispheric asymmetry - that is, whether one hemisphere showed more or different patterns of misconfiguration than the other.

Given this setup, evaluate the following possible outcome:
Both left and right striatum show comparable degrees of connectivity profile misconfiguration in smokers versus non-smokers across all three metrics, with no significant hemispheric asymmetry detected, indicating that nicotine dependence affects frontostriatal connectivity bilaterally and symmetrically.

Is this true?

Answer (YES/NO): NO